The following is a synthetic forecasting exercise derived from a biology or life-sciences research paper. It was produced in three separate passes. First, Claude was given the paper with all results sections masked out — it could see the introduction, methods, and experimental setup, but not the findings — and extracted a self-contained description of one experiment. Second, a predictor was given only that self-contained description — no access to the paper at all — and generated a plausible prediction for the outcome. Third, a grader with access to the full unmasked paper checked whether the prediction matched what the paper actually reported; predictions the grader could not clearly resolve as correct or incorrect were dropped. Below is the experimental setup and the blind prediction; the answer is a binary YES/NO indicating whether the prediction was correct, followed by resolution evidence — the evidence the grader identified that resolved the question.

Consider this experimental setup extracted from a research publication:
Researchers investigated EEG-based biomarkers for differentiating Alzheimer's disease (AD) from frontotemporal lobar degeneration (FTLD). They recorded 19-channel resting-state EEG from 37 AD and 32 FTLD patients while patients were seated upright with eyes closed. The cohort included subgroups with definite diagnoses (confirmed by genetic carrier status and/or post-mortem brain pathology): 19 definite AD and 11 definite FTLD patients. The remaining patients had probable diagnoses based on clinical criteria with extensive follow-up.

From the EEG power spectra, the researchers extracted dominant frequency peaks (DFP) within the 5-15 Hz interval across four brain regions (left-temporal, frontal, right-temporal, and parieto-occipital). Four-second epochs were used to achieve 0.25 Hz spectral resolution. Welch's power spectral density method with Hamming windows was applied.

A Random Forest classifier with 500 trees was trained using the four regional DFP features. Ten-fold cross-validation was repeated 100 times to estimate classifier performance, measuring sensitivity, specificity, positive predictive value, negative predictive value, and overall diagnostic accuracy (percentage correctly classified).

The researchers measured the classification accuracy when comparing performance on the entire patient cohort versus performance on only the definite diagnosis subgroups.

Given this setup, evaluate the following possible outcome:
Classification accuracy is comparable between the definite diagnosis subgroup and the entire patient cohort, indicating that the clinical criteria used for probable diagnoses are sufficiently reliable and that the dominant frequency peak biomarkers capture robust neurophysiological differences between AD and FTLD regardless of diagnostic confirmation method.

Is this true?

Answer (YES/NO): NO